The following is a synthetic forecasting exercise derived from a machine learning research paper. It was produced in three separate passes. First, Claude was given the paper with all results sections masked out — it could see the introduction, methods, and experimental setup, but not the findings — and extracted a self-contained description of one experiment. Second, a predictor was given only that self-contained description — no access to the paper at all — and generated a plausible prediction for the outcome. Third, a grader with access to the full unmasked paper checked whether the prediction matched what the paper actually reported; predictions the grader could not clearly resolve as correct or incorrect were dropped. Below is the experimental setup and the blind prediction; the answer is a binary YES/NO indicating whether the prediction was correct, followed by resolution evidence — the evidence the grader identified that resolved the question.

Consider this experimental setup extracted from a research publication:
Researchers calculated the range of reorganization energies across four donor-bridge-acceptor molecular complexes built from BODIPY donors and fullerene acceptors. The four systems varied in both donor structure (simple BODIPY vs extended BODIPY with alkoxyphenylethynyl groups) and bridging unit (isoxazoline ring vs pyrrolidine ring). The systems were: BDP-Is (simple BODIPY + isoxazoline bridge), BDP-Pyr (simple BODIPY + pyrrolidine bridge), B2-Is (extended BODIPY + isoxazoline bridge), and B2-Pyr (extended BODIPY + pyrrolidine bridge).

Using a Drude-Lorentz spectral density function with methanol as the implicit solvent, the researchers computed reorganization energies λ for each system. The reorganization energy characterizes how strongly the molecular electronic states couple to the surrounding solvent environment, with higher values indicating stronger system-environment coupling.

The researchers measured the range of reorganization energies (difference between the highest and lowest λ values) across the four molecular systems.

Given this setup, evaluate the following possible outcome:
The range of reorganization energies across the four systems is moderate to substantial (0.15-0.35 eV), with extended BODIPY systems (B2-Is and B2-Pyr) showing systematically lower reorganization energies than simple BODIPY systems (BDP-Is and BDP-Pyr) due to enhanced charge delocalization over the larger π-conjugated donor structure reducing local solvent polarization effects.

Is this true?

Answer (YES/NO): NO